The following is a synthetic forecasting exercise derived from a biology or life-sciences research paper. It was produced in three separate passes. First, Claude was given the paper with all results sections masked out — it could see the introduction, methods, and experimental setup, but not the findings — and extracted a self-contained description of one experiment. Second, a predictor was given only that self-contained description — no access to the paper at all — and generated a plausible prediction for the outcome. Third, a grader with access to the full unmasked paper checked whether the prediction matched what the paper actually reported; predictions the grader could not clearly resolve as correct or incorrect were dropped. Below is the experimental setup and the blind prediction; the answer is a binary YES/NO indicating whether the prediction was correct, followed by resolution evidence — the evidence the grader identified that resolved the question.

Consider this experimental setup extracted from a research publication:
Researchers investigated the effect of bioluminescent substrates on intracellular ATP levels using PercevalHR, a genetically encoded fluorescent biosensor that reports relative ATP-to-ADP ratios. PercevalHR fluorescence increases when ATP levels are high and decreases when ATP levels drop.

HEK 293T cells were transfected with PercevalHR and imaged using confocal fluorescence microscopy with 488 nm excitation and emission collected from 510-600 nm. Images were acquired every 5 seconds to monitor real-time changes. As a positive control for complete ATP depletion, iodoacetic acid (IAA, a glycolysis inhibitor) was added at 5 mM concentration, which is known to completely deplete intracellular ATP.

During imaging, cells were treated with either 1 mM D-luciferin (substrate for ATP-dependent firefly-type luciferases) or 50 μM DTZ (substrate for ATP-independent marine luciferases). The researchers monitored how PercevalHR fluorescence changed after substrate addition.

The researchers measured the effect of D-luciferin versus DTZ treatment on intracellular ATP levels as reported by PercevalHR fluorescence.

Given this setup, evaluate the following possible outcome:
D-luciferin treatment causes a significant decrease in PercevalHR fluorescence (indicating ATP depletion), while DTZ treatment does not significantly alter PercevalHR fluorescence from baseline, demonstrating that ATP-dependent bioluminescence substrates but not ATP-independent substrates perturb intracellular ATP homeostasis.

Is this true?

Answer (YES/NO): YES